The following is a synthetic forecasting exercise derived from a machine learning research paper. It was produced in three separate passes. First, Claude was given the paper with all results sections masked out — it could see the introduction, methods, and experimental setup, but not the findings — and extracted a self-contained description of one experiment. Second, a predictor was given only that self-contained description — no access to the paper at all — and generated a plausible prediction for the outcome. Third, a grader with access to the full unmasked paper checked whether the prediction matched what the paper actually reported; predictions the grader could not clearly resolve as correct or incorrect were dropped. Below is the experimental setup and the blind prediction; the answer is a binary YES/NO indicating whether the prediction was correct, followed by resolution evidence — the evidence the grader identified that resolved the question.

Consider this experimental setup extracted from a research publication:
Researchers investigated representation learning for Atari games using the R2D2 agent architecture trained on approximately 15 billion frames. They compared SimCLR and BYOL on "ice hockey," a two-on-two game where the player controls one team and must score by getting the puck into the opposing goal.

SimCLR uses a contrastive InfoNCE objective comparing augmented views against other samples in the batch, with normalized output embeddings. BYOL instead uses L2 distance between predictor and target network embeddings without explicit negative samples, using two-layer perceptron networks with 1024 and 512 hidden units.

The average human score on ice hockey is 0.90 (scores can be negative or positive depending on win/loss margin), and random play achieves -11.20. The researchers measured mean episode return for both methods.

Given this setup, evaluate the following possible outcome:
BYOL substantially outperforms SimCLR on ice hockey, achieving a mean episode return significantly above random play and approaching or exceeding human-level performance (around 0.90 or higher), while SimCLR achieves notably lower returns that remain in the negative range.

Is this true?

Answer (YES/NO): NO